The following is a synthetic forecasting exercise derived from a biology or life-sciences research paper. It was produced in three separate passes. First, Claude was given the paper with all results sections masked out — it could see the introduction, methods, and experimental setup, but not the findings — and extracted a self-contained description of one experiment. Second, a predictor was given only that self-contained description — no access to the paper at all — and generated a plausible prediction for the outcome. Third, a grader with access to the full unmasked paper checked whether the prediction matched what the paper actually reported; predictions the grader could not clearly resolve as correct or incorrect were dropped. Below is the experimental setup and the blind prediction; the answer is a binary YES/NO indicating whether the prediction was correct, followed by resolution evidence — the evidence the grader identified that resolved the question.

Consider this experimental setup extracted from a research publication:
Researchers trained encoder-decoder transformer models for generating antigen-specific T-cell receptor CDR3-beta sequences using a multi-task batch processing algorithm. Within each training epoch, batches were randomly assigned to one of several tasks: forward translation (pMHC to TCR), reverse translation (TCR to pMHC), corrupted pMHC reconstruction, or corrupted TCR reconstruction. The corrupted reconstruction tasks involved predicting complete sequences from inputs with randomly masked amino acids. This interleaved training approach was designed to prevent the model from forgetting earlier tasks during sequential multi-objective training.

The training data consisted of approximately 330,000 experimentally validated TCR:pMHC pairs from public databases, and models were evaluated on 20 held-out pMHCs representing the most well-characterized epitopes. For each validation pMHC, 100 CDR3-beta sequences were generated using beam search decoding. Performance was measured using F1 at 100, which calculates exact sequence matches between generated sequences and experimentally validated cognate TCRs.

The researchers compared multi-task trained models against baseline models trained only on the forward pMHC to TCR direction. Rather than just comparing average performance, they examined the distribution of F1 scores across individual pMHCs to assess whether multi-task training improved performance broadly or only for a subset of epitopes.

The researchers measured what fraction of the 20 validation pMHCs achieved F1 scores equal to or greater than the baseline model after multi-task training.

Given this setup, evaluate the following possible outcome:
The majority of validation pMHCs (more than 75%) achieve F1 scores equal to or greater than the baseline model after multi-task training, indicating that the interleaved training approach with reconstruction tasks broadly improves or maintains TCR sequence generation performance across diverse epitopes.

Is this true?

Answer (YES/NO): NO